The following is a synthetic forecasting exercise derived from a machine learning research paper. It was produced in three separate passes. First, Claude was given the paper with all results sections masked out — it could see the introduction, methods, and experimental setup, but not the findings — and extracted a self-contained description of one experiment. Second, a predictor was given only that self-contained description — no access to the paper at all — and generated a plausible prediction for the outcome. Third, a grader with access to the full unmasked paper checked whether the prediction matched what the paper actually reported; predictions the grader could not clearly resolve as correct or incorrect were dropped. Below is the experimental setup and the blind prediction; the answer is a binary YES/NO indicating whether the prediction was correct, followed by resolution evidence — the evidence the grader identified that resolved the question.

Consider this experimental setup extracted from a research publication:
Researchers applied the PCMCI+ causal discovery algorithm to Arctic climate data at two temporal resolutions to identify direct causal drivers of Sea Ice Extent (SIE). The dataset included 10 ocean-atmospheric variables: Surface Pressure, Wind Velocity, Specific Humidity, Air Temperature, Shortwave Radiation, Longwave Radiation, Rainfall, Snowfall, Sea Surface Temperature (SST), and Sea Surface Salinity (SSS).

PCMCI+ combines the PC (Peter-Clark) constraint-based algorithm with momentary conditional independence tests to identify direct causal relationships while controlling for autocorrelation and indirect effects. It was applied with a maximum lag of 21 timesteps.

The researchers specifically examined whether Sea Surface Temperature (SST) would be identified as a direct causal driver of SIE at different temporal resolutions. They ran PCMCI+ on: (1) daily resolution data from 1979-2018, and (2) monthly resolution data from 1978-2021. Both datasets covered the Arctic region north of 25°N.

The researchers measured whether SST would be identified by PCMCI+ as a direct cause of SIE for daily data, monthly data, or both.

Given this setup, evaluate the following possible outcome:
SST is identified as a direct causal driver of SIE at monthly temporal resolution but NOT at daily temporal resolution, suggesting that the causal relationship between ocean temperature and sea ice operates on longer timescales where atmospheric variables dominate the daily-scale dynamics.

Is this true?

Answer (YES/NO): YES